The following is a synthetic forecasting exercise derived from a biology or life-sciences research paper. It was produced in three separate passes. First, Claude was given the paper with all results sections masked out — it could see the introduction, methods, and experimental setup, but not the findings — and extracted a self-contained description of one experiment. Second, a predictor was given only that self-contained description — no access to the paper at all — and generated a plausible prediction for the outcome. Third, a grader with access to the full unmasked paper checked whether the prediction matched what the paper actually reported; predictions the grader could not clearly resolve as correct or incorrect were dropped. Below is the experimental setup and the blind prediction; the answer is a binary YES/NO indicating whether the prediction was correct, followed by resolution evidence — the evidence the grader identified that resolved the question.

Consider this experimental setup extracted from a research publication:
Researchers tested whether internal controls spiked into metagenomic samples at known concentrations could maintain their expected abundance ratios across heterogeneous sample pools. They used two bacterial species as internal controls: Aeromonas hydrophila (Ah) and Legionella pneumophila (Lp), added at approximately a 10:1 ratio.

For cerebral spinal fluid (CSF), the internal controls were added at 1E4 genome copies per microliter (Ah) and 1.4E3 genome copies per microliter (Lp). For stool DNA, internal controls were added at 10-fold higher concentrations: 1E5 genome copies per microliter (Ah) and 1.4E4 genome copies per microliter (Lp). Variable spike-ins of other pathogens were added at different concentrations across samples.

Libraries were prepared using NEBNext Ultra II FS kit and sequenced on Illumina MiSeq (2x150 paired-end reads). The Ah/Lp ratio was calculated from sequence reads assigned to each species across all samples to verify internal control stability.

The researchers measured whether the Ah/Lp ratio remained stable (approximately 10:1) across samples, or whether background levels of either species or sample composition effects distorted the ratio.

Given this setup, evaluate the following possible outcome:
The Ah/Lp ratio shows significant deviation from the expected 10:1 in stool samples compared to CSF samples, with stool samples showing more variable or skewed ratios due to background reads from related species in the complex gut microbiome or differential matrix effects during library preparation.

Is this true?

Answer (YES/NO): NO